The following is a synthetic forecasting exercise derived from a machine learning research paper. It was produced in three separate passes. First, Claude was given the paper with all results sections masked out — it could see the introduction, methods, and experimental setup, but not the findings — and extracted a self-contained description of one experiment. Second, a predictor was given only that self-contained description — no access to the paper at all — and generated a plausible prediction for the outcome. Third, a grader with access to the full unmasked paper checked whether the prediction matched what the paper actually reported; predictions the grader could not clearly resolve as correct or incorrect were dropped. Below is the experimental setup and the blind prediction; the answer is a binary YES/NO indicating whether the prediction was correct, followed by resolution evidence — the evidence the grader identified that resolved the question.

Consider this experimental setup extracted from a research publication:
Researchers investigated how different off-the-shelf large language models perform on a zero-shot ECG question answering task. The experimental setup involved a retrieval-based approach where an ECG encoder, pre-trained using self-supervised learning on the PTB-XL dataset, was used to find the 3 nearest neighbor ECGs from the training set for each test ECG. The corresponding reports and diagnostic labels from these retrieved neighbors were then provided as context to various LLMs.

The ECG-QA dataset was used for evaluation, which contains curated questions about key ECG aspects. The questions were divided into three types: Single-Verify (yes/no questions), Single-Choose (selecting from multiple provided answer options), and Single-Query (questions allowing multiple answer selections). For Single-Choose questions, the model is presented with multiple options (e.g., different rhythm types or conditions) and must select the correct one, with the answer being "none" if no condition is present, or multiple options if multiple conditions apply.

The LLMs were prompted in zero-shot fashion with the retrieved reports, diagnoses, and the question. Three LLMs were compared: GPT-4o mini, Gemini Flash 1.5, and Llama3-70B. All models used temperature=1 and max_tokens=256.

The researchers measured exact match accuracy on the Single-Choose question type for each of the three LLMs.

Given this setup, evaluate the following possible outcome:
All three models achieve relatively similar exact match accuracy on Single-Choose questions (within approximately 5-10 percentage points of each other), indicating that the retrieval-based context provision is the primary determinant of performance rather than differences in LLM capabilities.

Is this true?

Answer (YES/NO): YES